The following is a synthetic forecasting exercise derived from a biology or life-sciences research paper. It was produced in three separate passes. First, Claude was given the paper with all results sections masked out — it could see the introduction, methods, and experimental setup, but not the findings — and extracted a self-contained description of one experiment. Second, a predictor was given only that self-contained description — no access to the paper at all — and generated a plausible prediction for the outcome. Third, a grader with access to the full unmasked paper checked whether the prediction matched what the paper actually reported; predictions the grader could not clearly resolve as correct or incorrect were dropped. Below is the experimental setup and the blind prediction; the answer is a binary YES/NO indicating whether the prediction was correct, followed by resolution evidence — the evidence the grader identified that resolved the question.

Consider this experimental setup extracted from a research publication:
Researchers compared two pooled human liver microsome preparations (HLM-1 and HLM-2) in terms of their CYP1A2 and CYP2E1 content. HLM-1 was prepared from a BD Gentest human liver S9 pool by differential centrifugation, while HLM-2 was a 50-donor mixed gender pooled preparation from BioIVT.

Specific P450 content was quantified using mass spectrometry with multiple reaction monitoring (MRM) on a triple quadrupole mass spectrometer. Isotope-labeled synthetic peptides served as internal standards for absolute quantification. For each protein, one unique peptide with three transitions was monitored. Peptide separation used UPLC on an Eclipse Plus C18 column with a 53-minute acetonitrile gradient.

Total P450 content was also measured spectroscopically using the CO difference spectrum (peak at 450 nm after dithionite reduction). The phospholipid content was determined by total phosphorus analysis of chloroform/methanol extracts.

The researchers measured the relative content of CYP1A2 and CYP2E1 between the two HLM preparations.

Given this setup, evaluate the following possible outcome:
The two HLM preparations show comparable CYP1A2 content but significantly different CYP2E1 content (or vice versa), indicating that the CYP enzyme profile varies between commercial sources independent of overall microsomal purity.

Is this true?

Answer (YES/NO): NO